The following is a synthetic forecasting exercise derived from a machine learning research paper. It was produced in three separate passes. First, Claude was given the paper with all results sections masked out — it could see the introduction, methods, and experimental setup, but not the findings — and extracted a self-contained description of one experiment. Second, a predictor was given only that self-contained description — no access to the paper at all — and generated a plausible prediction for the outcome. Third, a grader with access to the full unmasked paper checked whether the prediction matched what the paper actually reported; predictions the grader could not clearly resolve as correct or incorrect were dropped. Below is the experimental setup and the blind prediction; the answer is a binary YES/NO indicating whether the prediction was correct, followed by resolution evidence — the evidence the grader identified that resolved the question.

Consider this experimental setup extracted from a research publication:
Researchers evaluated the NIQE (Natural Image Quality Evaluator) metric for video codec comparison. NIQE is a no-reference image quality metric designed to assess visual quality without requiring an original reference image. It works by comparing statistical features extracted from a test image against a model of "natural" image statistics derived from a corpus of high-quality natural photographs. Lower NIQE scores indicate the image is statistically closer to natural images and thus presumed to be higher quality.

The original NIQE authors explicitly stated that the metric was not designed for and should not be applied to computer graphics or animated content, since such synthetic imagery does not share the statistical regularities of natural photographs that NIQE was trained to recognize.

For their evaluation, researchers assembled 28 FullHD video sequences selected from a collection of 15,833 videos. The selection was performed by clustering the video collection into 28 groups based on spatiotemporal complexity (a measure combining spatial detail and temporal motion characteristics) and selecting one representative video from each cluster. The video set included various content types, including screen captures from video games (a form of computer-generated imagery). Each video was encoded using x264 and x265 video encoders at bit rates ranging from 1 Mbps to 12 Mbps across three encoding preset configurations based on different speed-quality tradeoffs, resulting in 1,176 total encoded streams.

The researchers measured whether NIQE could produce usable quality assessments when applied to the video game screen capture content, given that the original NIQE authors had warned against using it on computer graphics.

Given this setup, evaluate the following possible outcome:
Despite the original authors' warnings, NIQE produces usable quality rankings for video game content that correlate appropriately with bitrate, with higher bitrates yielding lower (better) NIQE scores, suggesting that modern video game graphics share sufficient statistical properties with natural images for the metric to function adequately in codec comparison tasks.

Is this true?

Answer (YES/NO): YES